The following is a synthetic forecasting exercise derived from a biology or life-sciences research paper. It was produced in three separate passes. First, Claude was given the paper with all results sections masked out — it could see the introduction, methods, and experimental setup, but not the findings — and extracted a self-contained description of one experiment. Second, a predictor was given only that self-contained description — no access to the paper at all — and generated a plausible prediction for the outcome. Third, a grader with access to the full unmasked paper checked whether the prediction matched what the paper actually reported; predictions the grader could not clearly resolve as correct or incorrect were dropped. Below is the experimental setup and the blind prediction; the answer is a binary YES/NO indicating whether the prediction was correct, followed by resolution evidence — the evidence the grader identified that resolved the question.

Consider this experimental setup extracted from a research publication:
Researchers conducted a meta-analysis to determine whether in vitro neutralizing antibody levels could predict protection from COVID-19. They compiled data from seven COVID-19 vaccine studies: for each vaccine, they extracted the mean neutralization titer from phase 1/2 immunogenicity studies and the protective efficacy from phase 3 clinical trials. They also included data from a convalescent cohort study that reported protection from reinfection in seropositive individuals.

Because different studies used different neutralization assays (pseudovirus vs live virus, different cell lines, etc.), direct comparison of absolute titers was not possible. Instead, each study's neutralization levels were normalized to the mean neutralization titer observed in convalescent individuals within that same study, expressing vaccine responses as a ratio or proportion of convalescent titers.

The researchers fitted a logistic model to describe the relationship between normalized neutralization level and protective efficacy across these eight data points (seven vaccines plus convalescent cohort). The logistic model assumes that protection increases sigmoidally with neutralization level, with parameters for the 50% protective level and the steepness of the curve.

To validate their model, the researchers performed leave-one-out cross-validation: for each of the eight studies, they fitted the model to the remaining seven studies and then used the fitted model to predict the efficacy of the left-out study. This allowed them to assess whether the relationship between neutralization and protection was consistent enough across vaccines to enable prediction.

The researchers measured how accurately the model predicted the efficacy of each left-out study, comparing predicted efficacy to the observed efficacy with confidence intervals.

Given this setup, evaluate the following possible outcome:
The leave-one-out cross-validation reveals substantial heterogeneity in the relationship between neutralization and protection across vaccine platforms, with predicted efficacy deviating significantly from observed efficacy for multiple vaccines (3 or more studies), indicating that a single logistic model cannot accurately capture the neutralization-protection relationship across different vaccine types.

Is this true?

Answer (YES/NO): NO